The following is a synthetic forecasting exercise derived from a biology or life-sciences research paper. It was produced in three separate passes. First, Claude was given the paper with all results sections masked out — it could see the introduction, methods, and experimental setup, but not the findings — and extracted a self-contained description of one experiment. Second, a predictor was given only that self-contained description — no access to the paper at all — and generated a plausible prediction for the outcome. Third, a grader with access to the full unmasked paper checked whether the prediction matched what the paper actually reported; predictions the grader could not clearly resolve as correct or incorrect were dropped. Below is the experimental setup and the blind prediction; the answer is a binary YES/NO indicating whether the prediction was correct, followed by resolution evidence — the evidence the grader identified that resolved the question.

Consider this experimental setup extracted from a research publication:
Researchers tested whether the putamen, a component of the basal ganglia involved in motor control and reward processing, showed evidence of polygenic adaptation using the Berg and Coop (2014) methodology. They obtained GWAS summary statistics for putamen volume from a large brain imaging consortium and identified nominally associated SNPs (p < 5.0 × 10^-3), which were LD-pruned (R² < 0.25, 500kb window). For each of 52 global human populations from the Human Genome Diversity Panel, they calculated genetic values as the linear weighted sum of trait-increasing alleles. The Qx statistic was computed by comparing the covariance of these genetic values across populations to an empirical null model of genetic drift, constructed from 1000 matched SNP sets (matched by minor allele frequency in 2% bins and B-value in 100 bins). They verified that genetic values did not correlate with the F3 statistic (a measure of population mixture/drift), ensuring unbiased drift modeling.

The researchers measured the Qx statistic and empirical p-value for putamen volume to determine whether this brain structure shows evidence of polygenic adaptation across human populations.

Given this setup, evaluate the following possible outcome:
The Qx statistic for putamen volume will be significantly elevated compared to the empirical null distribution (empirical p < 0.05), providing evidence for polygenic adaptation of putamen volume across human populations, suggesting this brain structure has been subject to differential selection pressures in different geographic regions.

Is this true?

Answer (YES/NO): YES